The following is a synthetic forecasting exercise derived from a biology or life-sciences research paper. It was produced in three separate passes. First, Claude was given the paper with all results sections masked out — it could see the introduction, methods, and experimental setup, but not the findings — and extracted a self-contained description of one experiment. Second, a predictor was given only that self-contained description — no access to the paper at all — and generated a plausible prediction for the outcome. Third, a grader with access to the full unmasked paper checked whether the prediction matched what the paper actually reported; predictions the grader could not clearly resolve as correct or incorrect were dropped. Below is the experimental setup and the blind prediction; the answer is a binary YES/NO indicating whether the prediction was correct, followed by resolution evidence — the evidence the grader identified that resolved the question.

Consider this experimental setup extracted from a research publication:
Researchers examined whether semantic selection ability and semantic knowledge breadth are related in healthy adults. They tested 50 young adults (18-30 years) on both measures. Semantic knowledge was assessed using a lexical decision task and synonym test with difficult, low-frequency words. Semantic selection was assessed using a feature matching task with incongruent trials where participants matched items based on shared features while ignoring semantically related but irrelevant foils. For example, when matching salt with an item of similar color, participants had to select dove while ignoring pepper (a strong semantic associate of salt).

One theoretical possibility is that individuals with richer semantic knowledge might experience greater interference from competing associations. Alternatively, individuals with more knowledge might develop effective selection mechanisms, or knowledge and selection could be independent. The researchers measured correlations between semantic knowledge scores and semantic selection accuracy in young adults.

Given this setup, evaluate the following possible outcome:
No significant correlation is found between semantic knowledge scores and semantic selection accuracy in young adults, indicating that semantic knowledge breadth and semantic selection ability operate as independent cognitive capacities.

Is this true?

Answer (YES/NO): YES